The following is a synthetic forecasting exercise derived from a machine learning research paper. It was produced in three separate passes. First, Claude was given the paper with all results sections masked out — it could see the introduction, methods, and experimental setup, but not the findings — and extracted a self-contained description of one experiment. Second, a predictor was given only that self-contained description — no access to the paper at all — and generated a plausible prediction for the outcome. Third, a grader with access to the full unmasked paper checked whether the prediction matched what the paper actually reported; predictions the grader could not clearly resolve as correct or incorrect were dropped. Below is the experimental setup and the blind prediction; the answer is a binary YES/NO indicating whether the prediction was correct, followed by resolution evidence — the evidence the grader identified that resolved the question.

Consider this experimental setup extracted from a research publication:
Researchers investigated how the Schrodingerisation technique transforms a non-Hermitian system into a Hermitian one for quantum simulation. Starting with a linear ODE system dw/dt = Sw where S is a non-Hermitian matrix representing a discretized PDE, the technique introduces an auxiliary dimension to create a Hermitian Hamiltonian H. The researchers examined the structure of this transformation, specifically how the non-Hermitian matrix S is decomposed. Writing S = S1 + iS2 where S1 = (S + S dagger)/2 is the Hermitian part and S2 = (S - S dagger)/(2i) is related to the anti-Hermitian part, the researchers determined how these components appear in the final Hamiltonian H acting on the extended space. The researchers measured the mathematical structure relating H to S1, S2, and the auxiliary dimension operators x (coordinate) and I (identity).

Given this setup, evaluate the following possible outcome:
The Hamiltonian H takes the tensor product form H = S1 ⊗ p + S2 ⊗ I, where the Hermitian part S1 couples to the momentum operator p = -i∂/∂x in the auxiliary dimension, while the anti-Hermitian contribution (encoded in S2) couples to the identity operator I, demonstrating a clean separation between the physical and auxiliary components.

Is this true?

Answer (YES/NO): NO